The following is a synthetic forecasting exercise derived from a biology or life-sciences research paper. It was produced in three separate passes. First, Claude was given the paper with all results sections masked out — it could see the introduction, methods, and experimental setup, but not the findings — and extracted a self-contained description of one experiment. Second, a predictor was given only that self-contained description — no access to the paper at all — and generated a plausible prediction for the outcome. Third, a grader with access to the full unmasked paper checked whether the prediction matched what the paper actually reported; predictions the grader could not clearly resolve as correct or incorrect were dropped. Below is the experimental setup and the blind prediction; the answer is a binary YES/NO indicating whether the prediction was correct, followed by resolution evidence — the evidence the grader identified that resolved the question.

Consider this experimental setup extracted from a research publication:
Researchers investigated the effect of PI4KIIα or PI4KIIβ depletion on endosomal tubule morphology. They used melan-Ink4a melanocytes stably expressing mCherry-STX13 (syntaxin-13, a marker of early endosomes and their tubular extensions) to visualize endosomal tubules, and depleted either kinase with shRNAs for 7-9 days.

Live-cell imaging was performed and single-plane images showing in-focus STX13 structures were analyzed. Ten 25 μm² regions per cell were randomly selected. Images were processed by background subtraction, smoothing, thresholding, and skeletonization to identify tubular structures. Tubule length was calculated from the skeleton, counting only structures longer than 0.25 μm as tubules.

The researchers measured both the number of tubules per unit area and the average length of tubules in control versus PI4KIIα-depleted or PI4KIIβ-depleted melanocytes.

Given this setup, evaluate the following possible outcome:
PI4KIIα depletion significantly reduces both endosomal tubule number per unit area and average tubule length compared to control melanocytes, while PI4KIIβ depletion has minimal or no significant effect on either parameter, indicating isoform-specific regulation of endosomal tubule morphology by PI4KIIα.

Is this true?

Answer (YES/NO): NO